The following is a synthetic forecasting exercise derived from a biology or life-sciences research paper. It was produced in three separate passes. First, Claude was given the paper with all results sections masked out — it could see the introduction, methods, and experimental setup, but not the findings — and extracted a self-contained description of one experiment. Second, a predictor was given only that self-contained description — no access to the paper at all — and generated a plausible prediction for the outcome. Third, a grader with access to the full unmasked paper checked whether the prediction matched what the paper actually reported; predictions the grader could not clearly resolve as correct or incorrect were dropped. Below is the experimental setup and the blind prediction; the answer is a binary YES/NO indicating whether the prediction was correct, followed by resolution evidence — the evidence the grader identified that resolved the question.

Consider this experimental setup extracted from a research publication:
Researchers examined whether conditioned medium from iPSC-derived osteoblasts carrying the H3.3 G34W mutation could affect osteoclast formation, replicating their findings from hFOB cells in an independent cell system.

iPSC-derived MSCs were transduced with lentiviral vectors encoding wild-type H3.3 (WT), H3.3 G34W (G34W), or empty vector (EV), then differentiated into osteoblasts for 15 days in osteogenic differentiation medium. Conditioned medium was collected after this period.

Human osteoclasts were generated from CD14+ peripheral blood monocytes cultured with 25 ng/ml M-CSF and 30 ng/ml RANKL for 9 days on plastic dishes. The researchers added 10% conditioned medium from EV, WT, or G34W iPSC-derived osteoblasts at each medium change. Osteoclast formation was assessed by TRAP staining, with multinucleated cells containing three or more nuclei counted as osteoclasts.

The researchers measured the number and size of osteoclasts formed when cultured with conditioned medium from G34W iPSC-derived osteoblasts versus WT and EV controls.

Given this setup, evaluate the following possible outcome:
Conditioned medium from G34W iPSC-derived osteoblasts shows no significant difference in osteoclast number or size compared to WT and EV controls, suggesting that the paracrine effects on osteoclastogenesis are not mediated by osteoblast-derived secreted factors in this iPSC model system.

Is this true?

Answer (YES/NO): NO